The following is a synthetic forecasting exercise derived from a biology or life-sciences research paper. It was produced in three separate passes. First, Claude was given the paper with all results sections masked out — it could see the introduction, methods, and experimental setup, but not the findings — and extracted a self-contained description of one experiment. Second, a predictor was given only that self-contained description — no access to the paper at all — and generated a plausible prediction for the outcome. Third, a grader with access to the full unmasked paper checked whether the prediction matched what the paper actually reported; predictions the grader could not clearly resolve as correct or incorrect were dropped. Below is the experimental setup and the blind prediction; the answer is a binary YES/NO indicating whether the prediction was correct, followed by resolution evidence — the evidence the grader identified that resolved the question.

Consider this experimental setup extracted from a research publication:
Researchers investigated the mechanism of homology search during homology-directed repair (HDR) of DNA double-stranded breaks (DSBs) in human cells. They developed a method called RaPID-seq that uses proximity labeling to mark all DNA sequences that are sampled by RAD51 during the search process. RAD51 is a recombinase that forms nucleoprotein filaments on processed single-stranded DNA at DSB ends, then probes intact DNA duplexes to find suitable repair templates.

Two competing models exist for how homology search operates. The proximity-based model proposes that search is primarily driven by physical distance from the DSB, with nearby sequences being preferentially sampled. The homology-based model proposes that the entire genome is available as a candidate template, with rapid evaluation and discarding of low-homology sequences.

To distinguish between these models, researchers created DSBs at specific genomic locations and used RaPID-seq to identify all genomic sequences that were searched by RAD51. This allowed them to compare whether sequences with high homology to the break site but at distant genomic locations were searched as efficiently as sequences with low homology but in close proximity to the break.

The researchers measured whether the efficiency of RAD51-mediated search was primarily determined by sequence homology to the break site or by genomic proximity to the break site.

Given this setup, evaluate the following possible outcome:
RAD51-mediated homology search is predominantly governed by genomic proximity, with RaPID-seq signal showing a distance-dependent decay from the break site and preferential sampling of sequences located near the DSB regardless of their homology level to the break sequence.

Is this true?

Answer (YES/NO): YES